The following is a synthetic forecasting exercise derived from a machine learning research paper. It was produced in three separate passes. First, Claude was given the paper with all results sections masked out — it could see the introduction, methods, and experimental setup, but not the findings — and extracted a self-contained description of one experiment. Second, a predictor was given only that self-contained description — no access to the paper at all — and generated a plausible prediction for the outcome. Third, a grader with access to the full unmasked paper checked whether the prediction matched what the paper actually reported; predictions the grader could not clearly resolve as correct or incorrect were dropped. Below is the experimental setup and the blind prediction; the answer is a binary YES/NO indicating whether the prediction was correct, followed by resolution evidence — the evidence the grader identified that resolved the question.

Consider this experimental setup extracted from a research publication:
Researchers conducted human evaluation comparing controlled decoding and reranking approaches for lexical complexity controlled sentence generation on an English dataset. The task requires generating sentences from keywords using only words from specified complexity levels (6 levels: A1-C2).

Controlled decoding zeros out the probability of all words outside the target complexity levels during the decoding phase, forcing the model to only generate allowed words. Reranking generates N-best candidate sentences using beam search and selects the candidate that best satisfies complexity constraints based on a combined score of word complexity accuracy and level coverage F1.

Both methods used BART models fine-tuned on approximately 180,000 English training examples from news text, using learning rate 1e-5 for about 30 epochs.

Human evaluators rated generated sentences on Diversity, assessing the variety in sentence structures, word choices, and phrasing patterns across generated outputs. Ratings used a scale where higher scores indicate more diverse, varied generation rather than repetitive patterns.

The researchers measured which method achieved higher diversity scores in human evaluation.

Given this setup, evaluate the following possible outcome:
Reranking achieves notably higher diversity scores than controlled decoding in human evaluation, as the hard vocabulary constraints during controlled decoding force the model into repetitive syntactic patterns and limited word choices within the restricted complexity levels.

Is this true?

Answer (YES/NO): YES